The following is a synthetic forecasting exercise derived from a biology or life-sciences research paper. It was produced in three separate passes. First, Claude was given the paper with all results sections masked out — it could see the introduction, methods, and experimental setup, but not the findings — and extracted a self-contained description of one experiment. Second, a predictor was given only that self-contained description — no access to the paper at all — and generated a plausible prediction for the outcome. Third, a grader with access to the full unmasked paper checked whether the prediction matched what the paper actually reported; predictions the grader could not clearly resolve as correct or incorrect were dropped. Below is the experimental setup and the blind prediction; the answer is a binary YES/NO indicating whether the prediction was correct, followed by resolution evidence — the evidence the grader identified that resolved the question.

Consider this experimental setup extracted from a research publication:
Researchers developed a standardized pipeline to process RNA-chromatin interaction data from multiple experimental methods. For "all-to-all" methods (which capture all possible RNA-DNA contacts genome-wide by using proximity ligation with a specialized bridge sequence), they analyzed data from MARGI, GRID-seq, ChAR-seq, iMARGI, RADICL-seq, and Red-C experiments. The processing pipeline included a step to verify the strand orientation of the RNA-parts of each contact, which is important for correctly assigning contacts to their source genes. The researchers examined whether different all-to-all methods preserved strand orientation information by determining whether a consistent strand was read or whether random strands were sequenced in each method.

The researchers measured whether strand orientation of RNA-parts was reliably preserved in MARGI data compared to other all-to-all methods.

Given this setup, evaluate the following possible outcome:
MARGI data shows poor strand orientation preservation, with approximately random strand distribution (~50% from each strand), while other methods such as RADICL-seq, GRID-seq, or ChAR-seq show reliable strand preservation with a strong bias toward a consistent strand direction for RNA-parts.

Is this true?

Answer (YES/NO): YES